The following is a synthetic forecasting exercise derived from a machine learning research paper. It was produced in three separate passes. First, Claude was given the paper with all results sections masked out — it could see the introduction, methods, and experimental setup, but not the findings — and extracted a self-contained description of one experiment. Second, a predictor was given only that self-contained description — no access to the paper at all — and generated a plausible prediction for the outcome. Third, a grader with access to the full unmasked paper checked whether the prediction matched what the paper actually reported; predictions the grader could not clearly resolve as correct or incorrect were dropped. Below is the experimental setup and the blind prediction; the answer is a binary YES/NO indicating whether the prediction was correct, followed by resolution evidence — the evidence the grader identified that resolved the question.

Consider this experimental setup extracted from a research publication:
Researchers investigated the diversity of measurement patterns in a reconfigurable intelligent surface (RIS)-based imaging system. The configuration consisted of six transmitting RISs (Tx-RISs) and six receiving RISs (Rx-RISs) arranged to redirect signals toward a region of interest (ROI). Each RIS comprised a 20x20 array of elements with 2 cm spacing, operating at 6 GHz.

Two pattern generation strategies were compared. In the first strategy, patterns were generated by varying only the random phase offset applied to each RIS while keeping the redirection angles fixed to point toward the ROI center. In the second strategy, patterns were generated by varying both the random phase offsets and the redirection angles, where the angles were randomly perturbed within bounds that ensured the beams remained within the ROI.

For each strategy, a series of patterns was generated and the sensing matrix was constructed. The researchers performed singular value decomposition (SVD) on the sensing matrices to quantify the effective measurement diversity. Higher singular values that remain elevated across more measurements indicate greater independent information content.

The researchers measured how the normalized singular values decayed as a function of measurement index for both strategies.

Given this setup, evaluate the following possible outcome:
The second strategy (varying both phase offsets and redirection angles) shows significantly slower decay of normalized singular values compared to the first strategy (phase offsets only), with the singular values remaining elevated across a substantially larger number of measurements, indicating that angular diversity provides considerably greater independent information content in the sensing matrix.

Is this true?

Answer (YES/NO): YES